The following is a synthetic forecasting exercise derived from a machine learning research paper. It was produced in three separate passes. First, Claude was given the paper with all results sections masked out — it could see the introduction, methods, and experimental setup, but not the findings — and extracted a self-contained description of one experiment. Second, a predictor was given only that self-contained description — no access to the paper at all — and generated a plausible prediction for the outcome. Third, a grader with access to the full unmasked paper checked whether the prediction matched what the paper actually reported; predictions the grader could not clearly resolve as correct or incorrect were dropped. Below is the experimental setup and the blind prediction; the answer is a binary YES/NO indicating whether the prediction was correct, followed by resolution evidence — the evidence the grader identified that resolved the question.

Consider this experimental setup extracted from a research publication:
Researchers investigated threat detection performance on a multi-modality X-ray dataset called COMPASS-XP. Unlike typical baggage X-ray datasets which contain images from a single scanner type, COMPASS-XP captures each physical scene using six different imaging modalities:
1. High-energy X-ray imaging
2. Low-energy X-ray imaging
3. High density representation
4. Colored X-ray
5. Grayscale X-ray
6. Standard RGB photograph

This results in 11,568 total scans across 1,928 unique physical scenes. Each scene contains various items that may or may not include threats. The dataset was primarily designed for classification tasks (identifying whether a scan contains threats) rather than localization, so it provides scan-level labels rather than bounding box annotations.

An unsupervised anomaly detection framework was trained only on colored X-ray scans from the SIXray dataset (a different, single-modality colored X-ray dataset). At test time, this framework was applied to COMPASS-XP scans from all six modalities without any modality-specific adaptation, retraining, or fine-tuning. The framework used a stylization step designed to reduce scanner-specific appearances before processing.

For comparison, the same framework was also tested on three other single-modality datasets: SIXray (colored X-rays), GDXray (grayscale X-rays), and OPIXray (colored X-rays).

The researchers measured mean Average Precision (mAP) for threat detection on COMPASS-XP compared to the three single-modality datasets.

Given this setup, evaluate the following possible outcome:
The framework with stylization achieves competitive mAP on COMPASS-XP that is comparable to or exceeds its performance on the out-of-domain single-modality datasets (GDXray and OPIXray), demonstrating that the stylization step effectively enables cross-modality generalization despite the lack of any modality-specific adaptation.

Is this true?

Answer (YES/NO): NO